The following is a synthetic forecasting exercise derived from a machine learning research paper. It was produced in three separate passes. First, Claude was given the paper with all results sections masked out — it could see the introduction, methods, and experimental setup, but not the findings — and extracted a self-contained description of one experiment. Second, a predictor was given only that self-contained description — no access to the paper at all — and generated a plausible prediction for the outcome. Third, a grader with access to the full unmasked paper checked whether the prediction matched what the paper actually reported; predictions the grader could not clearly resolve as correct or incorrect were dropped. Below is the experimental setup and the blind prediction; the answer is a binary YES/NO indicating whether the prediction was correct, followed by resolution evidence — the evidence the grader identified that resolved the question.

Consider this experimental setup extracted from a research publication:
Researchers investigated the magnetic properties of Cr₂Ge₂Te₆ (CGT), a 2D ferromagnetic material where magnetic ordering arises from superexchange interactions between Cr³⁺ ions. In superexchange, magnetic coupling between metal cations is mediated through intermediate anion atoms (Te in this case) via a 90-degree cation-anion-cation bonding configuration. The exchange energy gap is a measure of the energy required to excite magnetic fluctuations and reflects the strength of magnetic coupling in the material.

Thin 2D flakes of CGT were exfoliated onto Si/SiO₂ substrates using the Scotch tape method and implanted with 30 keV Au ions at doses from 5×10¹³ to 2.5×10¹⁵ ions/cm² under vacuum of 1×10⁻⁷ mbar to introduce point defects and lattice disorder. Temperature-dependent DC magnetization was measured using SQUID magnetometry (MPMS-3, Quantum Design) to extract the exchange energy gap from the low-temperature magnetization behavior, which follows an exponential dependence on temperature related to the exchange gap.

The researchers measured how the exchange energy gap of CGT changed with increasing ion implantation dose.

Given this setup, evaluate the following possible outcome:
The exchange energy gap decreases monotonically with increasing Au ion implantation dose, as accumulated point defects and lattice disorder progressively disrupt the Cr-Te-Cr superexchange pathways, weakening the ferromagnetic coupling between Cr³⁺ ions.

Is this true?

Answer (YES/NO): YES